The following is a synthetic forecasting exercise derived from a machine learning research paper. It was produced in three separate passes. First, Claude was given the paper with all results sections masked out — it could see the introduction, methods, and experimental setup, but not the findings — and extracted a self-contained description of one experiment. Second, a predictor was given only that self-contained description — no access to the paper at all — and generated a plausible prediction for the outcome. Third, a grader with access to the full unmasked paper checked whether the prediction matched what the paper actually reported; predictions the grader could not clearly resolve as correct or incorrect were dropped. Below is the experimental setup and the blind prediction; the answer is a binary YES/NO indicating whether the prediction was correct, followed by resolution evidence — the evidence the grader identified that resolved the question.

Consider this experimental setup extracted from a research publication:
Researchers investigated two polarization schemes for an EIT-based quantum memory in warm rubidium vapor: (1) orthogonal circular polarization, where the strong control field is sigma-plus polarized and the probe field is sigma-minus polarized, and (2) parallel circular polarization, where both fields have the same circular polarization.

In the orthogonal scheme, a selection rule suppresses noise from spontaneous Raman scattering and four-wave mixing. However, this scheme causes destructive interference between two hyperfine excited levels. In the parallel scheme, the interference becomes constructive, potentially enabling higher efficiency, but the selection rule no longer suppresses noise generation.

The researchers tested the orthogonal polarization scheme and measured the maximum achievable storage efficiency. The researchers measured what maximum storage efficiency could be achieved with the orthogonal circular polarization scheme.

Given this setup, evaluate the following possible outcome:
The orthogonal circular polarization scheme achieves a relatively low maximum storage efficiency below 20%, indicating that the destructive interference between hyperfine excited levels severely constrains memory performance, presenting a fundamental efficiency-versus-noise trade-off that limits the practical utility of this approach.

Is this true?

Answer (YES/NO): YES